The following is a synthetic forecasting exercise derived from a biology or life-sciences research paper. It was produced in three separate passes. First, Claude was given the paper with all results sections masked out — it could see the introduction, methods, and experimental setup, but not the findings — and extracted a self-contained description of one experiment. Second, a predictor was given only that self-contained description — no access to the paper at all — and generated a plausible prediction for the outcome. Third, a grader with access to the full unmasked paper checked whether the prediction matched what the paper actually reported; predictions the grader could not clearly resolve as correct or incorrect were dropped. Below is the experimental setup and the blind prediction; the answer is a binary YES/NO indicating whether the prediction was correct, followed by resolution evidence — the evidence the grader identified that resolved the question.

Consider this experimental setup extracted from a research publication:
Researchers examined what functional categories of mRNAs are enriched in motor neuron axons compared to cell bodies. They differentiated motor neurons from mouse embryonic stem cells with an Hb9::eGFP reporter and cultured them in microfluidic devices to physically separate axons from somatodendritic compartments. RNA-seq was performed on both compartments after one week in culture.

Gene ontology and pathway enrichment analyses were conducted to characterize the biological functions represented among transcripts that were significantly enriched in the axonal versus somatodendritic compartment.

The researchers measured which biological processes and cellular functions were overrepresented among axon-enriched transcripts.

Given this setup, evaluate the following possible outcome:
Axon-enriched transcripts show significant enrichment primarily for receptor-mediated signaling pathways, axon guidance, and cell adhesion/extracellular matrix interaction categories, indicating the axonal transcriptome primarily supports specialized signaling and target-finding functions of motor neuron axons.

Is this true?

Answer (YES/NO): NO